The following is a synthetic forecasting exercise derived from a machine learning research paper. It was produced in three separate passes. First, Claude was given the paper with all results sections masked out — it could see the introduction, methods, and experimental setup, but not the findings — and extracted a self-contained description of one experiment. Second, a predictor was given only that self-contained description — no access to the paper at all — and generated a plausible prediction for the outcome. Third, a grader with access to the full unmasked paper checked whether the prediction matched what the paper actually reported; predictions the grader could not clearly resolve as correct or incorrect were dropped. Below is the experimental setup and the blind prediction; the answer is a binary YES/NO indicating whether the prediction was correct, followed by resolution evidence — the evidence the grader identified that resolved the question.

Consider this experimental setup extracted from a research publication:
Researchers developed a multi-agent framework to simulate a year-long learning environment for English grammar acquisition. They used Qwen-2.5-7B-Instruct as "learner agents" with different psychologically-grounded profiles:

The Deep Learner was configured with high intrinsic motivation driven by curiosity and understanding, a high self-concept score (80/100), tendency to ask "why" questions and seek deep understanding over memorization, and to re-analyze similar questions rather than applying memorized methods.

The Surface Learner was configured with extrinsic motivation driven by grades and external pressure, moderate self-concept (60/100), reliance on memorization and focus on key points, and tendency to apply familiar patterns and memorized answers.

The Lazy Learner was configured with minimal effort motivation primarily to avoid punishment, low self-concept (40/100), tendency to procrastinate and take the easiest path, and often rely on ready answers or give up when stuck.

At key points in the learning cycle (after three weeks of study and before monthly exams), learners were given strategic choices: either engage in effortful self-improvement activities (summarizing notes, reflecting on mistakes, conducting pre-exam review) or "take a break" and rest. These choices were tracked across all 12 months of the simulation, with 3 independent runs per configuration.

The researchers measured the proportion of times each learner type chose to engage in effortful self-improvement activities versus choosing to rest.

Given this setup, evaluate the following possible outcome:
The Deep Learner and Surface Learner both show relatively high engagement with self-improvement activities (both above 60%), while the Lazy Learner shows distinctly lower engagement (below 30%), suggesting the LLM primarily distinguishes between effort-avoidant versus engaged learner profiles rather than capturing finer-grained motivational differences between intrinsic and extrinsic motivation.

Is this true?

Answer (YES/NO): NO